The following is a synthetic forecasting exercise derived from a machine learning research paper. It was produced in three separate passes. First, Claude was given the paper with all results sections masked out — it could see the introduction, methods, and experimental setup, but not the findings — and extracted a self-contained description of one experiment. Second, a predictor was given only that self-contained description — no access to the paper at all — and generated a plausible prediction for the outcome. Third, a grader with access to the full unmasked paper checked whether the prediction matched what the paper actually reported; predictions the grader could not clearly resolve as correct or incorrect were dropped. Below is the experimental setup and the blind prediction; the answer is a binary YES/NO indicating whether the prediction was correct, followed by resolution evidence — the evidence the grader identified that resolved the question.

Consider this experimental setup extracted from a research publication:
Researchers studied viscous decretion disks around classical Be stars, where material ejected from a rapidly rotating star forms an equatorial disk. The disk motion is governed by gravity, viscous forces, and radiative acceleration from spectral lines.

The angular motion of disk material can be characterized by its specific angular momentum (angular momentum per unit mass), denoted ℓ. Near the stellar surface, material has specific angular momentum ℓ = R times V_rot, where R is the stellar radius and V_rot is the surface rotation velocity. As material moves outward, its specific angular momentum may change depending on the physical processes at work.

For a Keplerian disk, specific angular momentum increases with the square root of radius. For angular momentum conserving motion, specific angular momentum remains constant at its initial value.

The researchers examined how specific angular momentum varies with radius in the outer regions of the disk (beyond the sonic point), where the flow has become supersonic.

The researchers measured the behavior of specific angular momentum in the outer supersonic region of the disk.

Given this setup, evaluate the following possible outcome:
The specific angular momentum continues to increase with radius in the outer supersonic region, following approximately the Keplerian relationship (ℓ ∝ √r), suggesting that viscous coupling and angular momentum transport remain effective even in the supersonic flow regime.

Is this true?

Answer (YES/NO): NO